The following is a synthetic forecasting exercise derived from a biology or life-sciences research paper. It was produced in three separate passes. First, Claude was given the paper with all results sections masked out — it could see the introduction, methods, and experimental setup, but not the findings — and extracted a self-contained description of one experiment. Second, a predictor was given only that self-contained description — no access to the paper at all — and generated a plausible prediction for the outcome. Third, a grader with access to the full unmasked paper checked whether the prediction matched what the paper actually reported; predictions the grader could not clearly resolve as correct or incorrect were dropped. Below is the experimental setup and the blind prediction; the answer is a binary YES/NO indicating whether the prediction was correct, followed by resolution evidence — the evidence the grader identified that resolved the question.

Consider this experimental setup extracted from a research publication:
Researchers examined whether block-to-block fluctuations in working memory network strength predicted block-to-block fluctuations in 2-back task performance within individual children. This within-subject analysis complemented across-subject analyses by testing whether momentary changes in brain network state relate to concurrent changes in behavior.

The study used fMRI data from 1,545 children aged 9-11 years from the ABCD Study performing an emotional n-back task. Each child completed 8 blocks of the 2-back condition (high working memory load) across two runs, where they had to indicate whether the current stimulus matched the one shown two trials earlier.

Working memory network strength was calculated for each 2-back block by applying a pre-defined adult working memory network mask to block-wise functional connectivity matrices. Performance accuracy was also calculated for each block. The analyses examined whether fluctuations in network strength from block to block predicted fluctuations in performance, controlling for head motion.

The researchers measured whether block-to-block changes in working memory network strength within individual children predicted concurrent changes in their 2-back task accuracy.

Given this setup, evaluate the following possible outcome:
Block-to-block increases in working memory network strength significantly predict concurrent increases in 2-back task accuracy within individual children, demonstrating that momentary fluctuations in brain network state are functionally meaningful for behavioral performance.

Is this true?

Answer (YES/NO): YES